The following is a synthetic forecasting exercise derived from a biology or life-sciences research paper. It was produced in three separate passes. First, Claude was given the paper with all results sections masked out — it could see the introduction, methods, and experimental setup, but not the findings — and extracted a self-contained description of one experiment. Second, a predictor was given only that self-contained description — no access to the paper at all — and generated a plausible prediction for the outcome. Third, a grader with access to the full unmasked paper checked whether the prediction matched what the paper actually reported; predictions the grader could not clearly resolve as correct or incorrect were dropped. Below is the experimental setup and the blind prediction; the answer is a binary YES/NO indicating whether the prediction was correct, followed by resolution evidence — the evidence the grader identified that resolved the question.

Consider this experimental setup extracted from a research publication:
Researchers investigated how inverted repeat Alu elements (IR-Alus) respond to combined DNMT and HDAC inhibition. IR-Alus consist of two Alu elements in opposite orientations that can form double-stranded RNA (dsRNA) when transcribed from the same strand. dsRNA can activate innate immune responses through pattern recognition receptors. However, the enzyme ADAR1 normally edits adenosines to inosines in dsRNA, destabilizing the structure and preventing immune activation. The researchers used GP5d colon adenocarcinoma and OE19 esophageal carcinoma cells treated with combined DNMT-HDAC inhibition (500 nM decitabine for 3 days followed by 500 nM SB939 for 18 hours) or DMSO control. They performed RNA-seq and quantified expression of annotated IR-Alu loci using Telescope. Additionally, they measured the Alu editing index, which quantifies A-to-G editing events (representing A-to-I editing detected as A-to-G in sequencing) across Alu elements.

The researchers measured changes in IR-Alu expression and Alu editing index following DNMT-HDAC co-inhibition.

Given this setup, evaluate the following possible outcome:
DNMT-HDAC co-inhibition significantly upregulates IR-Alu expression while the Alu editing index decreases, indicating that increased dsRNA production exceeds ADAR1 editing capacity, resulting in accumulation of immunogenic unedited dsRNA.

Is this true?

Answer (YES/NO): YES